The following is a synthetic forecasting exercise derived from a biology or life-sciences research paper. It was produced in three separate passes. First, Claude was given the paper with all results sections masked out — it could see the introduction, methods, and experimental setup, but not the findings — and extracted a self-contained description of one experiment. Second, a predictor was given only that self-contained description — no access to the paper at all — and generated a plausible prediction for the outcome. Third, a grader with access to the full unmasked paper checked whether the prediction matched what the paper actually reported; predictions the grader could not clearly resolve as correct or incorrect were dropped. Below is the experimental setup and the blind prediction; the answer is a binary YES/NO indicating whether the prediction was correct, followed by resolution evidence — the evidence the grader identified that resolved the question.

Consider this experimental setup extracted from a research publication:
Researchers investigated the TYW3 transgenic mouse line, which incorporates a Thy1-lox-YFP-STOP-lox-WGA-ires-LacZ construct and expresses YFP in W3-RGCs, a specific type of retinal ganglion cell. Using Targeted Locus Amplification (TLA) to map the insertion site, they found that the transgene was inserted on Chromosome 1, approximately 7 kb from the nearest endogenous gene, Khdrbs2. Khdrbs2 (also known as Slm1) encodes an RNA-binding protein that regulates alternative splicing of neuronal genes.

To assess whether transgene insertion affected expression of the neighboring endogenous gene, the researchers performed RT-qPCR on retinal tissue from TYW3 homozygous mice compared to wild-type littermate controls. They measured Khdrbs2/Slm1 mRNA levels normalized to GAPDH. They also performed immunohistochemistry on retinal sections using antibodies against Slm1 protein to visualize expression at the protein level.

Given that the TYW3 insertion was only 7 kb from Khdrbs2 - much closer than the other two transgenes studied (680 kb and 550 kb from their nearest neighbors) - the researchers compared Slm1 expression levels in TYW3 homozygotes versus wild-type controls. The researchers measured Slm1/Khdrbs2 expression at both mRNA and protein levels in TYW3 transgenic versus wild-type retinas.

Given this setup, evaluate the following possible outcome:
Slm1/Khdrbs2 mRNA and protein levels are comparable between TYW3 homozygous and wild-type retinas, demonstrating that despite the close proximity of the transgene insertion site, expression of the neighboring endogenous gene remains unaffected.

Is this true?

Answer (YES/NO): NO